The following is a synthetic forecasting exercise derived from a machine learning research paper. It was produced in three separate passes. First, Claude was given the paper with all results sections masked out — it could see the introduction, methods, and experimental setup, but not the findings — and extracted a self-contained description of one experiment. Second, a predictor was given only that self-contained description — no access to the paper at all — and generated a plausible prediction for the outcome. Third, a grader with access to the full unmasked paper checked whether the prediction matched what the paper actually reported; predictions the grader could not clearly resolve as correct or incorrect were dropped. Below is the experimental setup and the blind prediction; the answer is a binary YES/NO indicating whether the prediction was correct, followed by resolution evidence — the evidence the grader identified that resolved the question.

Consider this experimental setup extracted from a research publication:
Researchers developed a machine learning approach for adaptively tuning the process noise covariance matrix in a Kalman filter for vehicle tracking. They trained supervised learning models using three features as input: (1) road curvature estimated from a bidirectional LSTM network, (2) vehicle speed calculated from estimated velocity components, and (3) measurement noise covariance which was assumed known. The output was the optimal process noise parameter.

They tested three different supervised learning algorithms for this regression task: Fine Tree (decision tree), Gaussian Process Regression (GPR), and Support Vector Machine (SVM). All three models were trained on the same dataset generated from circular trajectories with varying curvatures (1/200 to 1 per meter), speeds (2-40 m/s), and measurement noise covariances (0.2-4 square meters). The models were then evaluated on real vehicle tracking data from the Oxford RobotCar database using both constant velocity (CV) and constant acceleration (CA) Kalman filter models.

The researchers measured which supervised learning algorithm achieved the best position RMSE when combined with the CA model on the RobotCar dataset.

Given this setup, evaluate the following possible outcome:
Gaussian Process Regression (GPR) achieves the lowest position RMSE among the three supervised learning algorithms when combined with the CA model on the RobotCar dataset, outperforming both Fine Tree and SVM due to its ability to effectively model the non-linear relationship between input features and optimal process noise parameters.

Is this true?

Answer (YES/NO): NO